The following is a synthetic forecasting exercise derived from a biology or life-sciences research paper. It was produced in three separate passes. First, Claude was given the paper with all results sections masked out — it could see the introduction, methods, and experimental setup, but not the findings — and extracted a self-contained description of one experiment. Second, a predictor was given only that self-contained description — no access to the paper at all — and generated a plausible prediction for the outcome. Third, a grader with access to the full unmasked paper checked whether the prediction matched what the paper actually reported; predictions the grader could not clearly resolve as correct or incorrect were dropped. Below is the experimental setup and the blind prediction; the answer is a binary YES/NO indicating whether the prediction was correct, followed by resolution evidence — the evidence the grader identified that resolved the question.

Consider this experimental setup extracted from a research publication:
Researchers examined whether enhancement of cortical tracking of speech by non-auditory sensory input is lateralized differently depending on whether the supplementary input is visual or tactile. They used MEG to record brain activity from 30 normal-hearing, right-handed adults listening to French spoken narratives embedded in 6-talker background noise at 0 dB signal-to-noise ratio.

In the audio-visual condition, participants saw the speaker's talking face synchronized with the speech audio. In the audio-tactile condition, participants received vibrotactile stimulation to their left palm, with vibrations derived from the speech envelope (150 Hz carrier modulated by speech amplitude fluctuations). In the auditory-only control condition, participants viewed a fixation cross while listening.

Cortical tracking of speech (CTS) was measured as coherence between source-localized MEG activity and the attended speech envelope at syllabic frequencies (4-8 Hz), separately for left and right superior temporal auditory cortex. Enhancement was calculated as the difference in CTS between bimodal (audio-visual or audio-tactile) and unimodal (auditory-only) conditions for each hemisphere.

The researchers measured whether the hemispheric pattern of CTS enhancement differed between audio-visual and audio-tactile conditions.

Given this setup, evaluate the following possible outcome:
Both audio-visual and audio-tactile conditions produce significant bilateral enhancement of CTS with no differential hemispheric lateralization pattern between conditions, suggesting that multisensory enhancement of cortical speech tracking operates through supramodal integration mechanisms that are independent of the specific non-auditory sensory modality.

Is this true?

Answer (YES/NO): NO